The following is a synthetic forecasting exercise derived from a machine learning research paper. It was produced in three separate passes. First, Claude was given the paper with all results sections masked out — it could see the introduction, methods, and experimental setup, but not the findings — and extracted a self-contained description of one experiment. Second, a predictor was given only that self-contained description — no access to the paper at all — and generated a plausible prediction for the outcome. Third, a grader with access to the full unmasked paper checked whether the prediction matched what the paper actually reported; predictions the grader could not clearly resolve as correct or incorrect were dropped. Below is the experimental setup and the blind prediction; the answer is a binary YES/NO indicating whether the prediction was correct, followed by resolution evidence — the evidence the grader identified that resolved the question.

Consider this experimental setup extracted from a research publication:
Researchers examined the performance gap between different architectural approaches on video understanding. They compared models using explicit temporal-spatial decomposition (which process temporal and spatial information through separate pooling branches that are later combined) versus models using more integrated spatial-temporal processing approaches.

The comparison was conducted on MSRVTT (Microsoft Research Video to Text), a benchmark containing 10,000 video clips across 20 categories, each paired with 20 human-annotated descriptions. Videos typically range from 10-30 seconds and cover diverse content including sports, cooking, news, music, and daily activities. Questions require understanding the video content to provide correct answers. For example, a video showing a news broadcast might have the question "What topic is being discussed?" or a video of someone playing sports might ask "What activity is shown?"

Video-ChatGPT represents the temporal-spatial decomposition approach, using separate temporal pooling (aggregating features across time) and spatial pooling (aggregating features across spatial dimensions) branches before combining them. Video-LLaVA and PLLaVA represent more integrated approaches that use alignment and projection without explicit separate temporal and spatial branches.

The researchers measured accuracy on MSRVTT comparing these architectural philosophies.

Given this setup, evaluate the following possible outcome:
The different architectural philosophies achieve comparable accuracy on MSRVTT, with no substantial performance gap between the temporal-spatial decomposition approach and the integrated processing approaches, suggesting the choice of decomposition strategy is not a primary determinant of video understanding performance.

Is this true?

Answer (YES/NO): NO